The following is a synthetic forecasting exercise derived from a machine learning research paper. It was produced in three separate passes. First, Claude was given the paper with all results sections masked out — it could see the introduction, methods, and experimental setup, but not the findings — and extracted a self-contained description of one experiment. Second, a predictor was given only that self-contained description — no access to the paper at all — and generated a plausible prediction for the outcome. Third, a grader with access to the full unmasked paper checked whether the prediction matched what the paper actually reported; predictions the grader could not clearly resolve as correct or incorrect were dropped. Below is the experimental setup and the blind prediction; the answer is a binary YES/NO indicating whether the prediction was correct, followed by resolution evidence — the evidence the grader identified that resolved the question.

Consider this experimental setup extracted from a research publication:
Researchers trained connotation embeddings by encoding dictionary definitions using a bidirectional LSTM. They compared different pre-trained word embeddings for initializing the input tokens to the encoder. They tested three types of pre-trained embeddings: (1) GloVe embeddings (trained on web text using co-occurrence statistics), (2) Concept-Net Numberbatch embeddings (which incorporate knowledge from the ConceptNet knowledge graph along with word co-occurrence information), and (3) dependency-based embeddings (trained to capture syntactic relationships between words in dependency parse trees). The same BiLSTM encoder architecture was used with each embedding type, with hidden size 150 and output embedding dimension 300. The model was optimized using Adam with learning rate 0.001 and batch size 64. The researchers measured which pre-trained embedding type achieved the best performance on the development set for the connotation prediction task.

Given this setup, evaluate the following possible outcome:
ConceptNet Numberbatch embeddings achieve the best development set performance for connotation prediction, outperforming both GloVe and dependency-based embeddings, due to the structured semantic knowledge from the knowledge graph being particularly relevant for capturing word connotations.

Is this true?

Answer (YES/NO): YES